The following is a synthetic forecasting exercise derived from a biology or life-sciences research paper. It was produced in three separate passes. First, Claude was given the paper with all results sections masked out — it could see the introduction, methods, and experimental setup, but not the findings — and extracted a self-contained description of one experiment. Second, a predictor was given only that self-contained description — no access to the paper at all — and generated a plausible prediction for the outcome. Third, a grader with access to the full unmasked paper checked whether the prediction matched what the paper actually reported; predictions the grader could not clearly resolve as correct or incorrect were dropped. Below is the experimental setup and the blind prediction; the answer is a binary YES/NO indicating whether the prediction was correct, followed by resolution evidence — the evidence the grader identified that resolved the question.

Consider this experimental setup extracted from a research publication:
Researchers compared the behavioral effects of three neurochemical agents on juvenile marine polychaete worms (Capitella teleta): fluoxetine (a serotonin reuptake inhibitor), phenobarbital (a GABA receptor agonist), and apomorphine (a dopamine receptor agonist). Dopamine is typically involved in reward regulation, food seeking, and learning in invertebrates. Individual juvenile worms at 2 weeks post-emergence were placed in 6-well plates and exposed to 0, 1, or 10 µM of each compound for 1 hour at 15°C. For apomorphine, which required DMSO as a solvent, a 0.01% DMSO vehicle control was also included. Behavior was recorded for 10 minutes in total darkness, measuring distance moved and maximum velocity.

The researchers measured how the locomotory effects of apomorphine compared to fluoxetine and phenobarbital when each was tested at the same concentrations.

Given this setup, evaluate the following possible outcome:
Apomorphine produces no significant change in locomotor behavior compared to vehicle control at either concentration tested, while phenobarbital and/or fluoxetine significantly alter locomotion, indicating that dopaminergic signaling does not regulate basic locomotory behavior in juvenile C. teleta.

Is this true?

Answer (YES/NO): YES